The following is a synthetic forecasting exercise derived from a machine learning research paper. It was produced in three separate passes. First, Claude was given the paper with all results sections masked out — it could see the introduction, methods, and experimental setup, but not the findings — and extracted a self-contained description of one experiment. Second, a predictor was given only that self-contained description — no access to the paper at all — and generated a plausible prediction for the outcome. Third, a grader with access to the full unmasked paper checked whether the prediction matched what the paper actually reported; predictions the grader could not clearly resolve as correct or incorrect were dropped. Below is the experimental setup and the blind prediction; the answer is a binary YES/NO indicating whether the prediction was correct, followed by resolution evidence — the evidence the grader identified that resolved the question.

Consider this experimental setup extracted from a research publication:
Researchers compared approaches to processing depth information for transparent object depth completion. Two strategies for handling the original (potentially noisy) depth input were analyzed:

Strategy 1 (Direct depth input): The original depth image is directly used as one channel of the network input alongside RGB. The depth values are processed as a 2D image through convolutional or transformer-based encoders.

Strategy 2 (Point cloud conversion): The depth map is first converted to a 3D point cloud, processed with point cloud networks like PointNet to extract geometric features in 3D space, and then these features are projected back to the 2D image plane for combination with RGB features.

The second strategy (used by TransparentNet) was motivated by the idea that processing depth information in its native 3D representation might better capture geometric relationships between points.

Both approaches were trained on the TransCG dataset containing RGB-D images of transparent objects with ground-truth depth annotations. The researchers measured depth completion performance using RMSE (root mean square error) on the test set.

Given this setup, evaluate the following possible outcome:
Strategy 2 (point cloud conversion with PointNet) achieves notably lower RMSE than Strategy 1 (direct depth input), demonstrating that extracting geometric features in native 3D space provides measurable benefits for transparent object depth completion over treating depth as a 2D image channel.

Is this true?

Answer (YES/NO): NO